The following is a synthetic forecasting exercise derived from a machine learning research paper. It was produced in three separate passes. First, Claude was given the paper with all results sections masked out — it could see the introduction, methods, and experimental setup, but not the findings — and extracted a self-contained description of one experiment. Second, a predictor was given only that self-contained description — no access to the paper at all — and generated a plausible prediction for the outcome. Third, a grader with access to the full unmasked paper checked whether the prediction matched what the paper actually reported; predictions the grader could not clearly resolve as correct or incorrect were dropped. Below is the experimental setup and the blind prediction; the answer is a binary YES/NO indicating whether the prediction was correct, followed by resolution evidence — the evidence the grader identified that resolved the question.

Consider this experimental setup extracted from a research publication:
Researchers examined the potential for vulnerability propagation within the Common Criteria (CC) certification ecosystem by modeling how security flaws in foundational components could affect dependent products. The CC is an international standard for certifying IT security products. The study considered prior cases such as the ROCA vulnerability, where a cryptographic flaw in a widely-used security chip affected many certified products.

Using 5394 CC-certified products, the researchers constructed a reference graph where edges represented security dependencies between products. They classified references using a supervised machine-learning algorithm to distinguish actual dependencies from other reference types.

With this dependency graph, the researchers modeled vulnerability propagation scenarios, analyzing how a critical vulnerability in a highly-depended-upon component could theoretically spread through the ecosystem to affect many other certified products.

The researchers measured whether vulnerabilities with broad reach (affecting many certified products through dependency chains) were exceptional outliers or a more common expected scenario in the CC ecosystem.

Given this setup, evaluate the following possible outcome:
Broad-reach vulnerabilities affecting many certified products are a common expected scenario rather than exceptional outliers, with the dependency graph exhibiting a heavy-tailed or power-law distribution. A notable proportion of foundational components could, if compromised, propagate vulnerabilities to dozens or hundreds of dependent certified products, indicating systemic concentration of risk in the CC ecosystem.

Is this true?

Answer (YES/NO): YES